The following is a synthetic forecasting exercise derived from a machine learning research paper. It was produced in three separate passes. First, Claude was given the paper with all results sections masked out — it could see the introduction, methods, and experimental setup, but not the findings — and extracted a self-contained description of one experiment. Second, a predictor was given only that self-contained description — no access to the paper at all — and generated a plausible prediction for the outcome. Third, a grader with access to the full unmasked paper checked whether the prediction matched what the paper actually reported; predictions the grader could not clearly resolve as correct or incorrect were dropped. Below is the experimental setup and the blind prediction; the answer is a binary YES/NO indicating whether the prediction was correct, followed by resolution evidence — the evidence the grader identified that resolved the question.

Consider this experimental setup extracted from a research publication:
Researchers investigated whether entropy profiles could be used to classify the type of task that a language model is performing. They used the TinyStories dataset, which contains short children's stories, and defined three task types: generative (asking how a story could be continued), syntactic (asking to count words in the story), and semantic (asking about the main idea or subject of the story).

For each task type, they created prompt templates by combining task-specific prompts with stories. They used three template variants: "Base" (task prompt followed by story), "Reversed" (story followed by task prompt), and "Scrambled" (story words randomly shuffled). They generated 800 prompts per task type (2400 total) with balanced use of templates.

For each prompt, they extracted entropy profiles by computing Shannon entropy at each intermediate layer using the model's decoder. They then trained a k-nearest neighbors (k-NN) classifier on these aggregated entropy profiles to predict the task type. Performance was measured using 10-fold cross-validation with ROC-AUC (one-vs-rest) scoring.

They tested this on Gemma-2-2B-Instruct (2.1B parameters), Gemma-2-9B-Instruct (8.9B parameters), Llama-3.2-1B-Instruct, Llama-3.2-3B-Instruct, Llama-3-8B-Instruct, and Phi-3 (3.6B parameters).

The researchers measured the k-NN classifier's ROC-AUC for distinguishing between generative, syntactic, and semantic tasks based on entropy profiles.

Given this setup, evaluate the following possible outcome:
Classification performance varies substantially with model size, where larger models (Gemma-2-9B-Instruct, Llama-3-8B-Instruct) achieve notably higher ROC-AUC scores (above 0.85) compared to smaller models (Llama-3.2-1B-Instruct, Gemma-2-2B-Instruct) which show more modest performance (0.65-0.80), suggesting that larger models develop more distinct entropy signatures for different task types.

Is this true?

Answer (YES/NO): NO